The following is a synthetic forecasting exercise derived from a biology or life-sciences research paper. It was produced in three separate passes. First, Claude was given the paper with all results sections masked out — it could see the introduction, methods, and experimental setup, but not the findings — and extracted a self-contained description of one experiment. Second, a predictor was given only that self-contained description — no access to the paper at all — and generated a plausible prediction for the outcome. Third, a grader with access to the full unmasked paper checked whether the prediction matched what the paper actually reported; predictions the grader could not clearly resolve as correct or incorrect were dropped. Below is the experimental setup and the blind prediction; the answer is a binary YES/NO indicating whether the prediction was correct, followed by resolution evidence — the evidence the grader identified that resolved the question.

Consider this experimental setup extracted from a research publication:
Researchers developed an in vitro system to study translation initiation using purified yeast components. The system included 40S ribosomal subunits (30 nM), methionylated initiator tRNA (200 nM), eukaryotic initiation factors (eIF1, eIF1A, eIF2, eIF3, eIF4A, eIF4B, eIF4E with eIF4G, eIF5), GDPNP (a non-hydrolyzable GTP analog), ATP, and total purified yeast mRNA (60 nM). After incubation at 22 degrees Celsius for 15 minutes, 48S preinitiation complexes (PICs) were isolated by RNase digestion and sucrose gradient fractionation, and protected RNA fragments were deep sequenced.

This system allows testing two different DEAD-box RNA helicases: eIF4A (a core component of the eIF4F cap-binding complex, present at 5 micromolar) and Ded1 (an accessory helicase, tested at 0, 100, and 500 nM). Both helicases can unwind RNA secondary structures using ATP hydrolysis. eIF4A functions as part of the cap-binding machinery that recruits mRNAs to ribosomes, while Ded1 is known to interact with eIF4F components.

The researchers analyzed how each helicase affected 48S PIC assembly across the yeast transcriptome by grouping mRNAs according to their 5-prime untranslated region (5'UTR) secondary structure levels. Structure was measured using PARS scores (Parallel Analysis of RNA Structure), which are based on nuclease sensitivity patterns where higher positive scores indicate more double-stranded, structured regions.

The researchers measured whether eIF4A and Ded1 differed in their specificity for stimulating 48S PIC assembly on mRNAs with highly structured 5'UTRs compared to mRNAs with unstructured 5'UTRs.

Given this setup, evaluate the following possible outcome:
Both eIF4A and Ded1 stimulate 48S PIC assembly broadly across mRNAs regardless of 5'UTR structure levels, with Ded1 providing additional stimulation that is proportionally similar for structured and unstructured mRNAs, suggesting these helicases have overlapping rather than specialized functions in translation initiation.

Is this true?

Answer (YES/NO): NO